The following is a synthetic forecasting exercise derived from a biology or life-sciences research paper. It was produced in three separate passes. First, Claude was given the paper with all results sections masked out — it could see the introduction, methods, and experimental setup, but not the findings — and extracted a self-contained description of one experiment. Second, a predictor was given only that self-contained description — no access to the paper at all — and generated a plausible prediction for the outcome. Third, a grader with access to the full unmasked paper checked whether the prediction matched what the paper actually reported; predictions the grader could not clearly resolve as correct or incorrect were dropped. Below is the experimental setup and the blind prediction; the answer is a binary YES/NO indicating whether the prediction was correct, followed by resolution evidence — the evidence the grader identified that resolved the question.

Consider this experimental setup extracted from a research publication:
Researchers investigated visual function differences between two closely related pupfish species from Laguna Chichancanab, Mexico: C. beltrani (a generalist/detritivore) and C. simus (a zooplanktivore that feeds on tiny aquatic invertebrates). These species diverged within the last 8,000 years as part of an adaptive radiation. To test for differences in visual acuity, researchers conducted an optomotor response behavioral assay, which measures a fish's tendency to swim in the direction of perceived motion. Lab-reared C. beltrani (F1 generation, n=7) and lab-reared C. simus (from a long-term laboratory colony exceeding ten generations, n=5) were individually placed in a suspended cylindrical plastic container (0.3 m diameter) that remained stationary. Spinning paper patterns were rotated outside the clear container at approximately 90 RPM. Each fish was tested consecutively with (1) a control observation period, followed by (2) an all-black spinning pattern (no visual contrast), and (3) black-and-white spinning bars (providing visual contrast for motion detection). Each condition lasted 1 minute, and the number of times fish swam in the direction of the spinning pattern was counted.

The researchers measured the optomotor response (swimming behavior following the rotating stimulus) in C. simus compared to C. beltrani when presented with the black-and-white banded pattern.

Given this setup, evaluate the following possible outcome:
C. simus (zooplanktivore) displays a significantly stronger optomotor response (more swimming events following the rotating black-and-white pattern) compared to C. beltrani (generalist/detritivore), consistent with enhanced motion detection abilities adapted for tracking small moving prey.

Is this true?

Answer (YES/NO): YES